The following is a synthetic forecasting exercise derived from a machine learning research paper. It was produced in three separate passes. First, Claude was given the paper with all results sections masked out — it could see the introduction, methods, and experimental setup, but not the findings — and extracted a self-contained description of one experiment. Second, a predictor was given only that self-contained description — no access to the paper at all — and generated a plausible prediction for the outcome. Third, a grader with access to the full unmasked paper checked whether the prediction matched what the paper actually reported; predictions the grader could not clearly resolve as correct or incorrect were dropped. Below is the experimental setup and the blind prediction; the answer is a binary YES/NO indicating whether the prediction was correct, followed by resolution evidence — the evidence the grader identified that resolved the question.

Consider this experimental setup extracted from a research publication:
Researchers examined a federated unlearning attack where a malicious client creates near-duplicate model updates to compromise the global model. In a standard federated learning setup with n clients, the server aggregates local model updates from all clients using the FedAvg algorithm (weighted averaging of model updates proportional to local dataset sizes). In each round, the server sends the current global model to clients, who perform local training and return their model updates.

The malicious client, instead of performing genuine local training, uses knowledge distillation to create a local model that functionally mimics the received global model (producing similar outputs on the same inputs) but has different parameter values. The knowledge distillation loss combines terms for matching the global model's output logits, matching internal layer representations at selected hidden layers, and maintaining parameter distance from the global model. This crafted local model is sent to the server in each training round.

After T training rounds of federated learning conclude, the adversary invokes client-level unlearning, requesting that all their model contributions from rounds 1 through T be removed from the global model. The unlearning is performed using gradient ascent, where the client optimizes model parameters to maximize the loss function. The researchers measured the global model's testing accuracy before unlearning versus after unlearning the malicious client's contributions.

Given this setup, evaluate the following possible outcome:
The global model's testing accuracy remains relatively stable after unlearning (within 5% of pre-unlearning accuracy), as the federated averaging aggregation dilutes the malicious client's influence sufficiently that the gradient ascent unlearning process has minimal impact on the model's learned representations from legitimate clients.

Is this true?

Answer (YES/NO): NO